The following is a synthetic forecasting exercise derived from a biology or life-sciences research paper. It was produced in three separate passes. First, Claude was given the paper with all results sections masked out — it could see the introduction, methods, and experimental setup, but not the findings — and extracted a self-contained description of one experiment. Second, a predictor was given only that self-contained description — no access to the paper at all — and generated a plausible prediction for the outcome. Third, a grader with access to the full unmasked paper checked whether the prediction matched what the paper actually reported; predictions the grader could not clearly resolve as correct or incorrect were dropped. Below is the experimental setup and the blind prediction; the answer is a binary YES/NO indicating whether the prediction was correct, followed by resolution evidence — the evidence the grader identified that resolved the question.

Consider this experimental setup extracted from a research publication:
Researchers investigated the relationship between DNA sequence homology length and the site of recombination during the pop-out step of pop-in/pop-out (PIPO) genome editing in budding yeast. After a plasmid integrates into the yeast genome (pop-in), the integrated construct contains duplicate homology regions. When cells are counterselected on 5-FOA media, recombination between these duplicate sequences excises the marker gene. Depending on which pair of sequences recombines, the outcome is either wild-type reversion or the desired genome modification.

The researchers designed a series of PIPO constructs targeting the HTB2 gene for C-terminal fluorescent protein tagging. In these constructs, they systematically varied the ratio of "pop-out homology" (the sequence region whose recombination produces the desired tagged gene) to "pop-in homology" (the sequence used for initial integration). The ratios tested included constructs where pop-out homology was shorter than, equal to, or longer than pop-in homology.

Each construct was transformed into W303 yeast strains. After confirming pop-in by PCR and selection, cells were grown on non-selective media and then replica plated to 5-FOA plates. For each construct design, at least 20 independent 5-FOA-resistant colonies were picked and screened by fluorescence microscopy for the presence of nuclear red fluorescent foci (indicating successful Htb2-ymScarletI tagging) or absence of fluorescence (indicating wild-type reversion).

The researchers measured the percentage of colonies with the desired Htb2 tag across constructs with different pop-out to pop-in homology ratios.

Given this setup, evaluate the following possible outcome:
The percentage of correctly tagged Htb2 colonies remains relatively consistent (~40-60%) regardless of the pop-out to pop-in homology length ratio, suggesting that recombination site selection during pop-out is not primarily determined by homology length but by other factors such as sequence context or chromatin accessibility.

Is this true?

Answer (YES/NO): NO